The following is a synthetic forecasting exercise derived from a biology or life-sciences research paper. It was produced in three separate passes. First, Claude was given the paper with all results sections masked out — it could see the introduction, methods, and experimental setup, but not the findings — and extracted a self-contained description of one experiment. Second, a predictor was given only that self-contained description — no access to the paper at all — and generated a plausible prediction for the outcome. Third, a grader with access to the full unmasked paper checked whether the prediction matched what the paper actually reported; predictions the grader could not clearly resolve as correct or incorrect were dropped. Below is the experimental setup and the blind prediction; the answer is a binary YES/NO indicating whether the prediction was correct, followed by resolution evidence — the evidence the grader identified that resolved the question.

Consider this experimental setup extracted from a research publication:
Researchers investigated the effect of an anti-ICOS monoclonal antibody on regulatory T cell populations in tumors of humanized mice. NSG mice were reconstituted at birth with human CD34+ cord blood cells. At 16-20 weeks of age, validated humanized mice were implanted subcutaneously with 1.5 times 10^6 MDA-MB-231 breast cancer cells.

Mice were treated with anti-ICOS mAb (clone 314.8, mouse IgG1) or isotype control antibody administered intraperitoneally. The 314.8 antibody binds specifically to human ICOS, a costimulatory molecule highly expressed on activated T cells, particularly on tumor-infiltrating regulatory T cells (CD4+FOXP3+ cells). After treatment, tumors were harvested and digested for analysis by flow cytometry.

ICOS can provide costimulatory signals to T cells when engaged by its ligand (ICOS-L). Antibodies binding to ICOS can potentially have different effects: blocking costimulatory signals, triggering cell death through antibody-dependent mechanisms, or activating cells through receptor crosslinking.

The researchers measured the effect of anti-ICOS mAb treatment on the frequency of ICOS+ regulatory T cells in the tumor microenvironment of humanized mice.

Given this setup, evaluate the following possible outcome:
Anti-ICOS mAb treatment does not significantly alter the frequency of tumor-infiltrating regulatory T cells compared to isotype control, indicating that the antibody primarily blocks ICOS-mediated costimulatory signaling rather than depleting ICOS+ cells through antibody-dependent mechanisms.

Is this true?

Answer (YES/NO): NO